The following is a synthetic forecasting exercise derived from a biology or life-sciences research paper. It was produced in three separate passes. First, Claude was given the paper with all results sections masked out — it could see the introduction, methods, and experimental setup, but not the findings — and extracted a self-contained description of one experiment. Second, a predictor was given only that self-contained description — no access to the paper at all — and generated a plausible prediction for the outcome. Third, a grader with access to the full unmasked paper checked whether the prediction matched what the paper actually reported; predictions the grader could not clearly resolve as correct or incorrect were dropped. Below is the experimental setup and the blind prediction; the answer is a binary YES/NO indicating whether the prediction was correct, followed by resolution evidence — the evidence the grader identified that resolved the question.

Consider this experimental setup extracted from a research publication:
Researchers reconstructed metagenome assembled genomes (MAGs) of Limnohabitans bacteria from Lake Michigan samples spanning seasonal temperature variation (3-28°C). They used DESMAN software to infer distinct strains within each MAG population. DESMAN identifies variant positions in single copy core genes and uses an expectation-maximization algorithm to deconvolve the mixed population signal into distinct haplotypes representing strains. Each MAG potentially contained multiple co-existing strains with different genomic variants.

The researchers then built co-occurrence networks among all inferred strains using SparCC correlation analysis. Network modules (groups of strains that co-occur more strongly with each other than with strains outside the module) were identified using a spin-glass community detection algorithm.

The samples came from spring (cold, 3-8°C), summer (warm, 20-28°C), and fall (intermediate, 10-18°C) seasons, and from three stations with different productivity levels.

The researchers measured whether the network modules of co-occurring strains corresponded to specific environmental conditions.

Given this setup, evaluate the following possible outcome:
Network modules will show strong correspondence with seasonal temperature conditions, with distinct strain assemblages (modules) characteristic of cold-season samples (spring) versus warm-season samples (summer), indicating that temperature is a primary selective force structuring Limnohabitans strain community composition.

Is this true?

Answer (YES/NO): NO